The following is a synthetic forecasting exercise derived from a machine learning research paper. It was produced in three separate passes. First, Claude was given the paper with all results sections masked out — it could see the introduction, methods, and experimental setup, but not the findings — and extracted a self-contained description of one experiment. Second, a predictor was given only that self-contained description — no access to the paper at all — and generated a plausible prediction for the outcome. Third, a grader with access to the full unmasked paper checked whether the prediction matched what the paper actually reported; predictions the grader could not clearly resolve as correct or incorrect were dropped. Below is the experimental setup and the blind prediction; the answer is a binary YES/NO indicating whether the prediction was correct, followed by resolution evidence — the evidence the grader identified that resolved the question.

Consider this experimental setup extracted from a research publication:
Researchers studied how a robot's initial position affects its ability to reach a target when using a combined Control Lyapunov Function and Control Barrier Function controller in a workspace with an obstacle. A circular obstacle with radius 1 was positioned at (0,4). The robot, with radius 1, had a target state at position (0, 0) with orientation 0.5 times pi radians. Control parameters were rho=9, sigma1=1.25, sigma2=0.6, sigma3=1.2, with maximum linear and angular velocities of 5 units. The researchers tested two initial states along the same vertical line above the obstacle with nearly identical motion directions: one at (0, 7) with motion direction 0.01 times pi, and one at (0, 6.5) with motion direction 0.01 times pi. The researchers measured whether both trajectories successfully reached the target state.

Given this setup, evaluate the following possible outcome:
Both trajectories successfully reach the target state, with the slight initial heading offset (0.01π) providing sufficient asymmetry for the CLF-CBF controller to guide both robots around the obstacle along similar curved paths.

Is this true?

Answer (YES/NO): NO